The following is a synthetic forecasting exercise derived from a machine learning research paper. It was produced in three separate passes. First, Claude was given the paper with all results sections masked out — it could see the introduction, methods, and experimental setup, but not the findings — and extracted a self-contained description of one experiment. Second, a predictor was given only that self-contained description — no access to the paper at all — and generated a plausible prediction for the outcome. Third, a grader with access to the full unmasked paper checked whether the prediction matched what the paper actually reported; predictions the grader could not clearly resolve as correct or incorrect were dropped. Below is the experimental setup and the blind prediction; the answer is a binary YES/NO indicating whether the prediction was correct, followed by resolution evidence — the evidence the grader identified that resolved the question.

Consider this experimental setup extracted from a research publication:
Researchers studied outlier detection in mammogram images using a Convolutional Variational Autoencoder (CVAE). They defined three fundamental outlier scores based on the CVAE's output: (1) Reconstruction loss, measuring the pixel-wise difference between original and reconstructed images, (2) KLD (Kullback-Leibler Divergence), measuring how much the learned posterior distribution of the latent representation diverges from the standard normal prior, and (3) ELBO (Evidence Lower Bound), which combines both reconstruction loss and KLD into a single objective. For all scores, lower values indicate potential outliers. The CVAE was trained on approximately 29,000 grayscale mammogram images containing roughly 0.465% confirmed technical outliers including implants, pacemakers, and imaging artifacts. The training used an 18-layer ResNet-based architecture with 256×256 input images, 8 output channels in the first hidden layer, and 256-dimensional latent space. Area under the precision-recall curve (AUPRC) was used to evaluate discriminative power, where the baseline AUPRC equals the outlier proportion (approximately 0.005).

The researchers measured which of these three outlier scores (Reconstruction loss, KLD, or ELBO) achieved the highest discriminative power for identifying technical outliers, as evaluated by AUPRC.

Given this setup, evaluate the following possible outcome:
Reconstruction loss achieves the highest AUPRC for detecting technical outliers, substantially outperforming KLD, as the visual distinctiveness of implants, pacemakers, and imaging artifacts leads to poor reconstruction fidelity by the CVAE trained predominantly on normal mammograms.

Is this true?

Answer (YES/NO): NO